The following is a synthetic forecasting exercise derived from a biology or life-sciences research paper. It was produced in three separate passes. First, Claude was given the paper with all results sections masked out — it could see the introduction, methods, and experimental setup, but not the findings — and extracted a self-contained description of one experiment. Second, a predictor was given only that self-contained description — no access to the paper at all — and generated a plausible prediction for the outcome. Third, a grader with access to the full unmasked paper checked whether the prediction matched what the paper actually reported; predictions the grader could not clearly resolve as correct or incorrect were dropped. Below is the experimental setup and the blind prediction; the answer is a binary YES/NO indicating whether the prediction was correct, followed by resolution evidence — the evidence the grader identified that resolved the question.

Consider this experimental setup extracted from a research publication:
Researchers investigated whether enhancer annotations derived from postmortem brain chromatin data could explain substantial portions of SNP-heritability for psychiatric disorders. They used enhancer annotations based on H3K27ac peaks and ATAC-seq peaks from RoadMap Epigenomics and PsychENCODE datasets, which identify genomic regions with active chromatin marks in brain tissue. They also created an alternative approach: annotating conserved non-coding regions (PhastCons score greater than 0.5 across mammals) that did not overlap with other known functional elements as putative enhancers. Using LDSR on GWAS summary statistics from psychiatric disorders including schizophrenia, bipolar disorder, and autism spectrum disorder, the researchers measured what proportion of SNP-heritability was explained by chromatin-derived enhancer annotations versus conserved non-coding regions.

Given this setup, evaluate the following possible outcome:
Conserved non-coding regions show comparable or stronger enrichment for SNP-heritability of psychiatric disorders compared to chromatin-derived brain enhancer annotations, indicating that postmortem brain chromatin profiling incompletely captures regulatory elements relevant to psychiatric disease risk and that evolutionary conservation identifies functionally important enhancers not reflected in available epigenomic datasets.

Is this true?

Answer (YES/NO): YES